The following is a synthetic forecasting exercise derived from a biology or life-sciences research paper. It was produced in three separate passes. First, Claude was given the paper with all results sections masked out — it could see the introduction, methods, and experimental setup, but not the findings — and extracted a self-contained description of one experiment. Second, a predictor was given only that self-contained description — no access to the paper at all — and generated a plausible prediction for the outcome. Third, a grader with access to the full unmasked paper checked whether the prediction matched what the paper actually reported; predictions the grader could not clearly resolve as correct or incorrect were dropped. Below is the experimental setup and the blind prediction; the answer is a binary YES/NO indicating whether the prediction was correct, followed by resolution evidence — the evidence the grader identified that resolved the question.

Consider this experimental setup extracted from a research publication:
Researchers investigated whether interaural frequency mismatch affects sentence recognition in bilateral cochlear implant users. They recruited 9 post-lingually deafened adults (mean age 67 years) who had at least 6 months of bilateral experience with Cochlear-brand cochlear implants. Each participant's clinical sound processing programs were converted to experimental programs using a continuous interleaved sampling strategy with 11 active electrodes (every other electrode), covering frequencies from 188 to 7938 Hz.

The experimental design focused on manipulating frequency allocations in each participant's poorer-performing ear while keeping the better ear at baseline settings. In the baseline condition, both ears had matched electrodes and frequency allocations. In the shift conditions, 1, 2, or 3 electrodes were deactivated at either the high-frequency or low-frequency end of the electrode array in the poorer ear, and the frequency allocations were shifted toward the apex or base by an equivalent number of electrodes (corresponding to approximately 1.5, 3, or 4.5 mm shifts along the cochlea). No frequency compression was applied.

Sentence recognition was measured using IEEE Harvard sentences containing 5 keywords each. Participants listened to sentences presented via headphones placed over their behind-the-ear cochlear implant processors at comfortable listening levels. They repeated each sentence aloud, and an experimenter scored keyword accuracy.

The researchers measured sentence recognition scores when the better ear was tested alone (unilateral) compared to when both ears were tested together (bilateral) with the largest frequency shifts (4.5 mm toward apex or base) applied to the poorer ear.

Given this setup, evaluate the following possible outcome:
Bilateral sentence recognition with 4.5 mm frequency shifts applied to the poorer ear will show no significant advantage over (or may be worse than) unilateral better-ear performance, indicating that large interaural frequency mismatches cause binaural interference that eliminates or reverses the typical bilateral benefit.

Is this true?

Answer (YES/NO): YES